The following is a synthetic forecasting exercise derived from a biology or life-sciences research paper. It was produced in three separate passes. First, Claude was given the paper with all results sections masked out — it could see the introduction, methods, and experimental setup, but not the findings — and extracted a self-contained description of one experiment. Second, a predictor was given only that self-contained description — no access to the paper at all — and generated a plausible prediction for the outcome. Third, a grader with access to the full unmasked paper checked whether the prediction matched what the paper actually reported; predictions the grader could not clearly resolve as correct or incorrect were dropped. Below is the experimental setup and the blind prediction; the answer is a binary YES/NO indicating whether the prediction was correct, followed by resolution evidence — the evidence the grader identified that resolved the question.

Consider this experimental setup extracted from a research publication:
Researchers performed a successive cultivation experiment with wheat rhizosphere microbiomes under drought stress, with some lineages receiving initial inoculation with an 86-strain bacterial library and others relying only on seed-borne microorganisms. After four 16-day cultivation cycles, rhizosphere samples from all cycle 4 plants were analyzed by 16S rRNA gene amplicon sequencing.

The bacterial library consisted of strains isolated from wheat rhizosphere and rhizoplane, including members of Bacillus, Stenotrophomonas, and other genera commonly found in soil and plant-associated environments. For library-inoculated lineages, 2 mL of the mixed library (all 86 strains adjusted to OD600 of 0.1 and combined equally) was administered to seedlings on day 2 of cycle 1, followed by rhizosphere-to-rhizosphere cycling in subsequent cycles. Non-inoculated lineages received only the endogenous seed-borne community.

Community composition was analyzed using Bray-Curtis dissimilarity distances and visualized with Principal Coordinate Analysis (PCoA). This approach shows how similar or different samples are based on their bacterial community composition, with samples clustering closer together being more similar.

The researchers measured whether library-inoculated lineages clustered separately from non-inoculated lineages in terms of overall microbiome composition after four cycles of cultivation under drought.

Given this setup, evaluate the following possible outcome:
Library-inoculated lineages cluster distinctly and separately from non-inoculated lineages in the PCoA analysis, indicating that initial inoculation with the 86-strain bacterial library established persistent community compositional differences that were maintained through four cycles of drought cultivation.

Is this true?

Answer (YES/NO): YES